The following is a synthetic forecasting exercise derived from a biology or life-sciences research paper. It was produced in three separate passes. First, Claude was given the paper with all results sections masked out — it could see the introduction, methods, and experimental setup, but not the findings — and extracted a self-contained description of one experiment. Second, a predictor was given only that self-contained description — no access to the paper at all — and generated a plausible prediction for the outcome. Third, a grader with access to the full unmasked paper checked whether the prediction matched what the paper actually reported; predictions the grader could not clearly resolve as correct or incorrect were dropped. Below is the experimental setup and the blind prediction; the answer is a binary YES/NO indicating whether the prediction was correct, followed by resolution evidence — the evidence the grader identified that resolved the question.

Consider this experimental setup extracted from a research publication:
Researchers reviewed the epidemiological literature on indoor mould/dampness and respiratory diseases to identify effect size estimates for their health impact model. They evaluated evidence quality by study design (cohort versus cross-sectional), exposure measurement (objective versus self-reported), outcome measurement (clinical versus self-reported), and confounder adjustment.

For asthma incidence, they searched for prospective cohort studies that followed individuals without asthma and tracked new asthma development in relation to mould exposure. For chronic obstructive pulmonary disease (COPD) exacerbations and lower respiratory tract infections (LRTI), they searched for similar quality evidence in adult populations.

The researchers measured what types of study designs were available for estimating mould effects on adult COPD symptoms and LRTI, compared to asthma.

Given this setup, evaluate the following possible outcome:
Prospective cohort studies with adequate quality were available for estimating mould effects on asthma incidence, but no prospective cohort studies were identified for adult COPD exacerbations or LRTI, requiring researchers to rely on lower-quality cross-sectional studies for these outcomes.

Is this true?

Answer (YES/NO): YES